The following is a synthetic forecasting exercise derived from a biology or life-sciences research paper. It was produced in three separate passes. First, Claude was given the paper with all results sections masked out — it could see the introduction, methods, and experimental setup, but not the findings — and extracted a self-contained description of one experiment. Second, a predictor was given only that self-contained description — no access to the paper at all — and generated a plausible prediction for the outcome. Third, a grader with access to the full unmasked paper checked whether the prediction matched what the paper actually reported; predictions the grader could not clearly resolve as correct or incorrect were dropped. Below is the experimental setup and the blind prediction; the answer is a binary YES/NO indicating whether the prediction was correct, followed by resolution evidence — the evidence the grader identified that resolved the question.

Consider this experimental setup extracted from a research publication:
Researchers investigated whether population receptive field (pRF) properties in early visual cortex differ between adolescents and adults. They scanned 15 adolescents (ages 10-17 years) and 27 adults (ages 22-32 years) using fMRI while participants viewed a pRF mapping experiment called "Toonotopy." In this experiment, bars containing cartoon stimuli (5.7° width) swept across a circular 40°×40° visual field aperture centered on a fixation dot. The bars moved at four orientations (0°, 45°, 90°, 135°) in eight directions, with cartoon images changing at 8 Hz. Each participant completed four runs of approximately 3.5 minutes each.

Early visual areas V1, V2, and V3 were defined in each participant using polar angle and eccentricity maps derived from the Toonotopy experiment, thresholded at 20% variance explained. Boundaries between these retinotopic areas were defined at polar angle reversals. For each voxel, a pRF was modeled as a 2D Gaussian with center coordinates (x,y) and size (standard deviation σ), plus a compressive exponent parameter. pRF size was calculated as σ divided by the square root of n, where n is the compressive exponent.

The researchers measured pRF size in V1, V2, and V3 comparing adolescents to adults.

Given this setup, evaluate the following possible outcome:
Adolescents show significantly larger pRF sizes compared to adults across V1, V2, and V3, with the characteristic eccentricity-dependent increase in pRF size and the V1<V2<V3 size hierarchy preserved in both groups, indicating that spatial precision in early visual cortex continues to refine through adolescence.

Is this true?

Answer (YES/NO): NO